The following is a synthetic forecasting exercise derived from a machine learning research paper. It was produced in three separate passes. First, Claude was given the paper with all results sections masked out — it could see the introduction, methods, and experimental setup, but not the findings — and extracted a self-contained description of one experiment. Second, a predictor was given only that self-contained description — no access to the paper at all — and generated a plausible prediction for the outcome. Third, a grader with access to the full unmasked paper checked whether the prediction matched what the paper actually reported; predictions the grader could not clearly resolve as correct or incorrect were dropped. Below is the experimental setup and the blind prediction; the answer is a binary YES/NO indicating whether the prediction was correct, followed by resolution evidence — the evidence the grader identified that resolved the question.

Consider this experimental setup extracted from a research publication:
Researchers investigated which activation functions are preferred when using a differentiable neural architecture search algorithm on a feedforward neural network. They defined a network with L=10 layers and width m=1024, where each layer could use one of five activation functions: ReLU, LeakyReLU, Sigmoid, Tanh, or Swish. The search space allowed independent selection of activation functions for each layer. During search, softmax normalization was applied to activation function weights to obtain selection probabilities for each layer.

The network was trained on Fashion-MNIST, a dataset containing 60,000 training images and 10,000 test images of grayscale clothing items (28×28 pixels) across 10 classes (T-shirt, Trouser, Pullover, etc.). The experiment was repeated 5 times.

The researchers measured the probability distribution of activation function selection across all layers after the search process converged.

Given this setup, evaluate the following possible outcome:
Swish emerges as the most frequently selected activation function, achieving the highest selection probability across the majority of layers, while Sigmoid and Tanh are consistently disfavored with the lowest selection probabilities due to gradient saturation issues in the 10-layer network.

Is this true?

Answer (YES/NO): NO